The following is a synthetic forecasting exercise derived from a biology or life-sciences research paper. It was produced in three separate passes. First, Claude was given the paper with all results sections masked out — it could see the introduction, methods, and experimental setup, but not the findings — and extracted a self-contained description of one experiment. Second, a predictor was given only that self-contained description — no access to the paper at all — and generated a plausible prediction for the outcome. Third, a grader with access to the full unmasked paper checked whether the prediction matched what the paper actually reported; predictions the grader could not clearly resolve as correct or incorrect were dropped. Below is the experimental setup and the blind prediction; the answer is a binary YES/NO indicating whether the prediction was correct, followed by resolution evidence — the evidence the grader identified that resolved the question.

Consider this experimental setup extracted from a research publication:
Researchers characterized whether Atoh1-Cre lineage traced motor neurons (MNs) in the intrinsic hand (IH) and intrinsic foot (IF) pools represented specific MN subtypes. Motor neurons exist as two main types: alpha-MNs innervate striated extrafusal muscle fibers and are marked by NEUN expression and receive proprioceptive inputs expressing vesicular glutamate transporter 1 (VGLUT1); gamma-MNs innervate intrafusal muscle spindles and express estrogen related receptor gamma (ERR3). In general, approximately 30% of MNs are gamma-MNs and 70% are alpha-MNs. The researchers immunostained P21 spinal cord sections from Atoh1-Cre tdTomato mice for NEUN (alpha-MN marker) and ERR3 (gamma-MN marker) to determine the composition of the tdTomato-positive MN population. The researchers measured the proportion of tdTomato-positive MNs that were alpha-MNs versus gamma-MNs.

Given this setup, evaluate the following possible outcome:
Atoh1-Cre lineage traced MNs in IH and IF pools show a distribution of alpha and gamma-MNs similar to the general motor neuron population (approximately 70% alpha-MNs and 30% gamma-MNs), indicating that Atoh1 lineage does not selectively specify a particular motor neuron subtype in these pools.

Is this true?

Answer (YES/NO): NO